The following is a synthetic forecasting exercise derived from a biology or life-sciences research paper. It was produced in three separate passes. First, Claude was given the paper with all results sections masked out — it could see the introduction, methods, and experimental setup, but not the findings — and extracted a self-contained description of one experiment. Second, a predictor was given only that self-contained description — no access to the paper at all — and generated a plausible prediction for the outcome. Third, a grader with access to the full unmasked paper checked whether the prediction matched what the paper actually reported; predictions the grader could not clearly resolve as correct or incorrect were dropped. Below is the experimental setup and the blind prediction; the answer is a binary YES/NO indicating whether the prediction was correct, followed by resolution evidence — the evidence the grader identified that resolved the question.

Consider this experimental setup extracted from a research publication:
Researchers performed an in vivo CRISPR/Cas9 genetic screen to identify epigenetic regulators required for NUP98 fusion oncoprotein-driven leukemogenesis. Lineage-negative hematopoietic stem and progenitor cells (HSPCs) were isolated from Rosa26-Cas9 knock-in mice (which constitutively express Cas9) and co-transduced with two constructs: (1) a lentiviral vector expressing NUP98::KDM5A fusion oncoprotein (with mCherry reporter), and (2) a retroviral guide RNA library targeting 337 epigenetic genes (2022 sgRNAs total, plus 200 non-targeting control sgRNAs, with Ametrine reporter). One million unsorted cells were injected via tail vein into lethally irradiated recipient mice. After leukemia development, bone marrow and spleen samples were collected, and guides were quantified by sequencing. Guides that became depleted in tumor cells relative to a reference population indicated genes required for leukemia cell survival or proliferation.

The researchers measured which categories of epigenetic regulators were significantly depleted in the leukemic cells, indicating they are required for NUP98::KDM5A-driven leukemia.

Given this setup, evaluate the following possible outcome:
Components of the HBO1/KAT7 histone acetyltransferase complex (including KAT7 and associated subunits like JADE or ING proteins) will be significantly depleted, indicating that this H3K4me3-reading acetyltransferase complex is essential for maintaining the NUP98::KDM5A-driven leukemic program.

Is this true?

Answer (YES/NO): NO